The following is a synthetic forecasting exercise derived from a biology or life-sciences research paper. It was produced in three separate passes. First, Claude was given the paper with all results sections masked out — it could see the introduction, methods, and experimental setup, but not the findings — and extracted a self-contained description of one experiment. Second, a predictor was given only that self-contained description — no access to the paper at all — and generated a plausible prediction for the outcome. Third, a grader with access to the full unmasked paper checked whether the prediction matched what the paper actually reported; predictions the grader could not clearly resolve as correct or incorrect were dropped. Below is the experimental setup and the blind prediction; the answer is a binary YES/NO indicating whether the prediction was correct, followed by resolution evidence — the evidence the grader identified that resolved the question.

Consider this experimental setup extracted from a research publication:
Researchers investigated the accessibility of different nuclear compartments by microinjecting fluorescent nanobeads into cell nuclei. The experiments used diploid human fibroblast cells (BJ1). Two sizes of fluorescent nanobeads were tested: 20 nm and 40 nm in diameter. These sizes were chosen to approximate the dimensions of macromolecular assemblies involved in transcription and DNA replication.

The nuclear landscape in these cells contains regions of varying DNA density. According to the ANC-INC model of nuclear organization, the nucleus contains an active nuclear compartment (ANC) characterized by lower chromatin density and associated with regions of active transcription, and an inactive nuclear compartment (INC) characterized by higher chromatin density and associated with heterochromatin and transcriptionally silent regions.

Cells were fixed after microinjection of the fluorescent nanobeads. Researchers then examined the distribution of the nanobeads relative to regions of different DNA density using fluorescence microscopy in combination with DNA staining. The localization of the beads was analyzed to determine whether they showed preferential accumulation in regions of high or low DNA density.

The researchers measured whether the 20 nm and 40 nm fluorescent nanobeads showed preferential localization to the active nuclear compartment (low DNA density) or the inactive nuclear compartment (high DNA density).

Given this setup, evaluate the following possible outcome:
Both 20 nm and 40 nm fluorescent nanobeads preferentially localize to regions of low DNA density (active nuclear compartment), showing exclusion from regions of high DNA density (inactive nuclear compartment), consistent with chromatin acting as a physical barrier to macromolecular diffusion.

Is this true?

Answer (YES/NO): YES